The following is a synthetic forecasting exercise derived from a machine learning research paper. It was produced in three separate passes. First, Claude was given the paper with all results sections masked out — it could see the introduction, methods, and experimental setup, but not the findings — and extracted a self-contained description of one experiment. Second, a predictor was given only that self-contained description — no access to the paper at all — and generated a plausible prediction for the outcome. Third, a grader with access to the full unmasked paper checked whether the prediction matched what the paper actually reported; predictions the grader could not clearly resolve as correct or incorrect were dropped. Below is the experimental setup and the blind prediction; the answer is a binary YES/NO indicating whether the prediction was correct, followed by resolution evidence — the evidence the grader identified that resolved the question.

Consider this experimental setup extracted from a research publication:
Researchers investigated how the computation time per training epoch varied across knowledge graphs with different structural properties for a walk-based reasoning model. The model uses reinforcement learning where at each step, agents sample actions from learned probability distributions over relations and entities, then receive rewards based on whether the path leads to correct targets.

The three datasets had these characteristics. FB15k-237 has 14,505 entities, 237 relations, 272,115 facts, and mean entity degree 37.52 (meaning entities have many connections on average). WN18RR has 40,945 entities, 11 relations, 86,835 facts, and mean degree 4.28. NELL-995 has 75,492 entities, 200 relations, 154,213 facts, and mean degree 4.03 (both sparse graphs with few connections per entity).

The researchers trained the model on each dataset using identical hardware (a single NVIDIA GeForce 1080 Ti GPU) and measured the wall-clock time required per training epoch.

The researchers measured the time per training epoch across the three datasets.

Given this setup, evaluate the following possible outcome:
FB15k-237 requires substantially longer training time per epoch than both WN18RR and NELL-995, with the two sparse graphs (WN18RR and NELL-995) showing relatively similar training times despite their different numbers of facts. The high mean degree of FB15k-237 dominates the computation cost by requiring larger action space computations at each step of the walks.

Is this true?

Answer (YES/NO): NO